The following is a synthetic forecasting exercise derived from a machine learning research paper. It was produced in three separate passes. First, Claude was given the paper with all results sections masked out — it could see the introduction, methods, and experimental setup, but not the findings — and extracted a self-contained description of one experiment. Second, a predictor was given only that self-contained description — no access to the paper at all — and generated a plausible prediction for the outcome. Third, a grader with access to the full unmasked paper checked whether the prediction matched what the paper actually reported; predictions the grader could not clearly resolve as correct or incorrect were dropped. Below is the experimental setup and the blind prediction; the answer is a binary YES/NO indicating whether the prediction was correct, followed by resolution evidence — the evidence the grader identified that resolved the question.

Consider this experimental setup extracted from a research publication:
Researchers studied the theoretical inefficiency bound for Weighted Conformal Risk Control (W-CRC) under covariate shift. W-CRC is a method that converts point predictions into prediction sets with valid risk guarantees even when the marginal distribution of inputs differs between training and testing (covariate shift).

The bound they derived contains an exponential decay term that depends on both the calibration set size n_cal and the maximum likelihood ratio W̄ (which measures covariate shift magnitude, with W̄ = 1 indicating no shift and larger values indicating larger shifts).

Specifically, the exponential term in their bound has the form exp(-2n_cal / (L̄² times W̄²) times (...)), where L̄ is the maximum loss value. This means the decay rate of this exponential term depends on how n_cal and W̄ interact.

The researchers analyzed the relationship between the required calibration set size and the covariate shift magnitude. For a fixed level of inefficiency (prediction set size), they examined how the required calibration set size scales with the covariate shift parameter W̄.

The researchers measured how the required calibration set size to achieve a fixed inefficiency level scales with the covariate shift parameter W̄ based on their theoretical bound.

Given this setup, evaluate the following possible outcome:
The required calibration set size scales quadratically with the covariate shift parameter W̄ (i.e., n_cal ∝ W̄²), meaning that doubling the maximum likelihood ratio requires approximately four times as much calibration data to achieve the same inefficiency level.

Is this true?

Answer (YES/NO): YES